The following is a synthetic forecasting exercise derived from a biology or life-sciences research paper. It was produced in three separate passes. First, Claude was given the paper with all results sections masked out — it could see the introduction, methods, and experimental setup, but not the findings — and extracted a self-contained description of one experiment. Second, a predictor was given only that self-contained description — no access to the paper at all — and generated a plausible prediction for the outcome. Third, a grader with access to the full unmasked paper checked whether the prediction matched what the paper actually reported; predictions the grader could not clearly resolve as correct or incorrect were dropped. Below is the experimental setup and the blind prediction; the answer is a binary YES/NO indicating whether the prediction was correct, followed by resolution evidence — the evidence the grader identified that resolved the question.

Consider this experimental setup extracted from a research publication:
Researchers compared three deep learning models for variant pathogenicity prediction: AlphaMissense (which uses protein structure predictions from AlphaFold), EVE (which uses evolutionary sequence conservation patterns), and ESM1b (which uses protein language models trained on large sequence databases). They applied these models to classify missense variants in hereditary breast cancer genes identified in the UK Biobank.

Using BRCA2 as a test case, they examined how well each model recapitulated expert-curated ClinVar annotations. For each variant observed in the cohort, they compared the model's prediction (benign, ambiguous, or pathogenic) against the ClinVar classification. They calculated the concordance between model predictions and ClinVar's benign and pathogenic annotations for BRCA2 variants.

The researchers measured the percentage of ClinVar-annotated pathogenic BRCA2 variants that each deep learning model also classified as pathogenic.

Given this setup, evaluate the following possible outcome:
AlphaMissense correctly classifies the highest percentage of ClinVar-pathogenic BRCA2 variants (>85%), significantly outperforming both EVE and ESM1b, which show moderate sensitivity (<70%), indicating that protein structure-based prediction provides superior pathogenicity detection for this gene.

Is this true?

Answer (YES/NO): NO